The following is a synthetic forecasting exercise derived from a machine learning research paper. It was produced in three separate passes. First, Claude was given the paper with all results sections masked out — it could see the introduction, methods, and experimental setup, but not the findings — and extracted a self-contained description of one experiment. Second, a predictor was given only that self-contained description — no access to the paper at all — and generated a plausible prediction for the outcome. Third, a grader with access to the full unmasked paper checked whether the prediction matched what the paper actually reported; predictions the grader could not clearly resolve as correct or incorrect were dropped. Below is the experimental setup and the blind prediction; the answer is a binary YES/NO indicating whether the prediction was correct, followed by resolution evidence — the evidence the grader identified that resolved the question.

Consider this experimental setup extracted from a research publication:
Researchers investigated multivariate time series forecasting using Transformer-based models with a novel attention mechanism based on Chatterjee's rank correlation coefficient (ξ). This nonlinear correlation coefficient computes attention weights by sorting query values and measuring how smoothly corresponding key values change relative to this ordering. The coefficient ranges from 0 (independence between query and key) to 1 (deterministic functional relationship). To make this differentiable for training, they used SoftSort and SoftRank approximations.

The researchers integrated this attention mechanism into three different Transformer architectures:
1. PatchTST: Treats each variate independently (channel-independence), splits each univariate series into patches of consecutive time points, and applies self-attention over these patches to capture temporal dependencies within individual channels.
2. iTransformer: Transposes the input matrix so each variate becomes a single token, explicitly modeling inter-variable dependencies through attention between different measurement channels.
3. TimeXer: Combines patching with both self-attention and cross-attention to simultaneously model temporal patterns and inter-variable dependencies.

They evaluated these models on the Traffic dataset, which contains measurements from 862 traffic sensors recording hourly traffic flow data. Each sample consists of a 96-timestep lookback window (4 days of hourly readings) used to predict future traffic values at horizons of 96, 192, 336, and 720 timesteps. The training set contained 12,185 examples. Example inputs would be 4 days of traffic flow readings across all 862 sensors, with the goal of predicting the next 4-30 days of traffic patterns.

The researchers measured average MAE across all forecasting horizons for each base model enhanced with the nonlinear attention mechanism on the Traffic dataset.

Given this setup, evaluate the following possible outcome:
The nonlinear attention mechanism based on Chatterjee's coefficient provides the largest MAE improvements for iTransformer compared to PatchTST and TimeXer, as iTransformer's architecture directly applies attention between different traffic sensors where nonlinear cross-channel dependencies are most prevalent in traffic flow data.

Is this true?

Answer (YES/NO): NO